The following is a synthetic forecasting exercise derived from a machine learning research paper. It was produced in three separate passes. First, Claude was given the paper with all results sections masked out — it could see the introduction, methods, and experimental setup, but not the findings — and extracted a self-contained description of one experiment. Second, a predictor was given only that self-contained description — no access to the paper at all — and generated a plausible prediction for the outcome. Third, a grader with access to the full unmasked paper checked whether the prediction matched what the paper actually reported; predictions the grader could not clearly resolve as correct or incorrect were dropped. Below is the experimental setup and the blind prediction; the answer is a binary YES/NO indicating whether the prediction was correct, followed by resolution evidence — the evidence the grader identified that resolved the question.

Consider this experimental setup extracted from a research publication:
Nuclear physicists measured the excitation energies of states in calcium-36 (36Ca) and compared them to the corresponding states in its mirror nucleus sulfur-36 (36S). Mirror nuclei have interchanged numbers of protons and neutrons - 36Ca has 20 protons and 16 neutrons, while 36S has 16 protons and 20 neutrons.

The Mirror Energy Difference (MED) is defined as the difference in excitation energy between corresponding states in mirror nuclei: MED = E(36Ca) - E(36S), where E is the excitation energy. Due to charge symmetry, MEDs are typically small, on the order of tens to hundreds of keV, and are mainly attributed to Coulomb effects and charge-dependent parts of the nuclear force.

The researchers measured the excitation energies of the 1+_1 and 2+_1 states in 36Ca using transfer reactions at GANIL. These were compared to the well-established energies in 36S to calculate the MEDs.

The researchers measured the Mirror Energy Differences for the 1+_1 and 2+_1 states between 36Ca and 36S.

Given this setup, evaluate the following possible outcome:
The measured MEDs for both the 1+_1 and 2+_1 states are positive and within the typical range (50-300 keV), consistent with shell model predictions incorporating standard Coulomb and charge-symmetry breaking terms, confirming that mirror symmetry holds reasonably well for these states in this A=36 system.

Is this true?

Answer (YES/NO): NO